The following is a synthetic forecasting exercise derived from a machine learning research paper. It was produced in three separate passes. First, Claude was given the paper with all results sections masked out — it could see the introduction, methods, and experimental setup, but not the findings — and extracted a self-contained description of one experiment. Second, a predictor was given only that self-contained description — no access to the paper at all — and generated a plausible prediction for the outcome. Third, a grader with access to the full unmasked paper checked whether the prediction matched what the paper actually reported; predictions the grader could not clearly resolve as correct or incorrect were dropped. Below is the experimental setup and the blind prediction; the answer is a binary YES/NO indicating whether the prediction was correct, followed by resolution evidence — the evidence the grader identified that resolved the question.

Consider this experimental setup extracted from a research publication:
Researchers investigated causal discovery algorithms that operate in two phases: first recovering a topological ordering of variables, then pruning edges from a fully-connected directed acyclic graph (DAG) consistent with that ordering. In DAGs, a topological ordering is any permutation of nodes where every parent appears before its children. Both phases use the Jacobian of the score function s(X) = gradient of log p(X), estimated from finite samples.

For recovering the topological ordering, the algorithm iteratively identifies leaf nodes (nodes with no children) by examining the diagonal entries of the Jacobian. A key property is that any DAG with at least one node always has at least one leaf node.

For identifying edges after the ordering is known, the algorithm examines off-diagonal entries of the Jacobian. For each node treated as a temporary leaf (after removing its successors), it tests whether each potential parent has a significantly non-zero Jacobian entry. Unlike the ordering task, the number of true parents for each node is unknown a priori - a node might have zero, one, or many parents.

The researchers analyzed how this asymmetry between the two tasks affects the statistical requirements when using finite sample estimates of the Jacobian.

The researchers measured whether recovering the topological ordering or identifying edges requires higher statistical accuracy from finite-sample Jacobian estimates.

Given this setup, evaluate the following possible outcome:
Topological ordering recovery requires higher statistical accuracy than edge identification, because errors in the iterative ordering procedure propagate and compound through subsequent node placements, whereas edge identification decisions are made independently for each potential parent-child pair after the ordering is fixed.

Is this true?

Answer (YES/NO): NO